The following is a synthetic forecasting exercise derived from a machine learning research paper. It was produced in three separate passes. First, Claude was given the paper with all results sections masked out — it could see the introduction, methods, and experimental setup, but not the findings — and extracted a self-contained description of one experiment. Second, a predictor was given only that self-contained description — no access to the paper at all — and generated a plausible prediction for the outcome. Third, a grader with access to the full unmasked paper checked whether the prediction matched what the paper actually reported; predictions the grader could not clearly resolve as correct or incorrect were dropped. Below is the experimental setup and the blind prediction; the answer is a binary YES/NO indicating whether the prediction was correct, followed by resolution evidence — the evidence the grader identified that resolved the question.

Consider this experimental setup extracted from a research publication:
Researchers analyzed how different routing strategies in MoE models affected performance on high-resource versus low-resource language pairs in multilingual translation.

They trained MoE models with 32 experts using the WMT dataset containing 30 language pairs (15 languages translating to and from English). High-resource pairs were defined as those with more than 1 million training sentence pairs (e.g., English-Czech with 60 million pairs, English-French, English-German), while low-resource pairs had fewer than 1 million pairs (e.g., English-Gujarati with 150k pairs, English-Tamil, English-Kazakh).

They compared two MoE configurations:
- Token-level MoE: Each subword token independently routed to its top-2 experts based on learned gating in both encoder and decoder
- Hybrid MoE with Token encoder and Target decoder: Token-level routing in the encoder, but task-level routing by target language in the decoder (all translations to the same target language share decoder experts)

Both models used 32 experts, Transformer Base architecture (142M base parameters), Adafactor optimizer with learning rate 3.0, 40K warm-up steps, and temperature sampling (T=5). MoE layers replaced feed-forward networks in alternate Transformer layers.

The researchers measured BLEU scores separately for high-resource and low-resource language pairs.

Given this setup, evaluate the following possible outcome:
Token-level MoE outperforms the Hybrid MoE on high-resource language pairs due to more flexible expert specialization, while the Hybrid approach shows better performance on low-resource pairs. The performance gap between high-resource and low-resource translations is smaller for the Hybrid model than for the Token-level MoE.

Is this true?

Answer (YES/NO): NO